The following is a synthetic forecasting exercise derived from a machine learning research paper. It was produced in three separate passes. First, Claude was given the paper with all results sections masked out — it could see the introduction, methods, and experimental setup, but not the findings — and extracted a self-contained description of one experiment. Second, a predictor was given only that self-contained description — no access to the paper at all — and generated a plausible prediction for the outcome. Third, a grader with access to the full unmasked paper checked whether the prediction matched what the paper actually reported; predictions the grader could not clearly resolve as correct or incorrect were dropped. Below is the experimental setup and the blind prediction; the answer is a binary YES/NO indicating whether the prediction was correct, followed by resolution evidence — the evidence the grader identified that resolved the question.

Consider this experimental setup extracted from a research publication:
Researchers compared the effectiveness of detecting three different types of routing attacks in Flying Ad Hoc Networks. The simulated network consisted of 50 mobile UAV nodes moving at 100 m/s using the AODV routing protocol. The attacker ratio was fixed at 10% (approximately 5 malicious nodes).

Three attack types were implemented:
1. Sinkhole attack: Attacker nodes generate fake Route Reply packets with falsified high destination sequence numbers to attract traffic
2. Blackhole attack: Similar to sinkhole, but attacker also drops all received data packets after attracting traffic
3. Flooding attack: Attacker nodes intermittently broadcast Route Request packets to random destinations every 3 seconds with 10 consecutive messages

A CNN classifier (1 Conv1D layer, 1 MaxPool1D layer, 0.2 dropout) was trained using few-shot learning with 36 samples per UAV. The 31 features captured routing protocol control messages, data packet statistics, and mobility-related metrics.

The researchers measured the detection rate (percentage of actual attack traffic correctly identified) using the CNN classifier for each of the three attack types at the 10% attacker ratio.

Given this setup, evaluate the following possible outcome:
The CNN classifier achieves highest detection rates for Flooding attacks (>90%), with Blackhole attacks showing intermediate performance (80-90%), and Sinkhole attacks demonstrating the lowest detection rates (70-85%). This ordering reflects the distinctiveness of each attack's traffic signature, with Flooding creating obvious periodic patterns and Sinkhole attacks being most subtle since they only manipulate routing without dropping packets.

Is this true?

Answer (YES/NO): NO